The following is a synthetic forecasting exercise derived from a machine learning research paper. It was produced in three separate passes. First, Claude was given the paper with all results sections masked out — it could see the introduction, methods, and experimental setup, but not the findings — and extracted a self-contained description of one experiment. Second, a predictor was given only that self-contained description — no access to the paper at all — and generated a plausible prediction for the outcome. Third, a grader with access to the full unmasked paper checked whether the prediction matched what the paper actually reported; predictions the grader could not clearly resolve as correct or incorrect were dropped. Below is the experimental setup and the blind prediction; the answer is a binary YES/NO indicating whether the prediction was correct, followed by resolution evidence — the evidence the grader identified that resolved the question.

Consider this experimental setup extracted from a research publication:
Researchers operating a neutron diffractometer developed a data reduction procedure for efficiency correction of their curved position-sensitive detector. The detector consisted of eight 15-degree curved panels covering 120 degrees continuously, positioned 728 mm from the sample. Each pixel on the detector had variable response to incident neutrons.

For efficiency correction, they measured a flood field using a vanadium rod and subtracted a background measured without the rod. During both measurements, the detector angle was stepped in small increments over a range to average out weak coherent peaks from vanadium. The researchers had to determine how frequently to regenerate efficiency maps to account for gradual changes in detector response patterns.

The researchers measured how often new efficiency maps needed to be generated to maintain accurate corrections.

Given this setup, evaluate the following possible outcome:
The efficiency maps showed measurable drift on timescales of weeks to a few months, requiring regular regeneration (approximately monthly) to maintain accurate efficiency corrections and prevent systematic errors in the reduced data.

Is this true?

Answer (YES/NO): NO